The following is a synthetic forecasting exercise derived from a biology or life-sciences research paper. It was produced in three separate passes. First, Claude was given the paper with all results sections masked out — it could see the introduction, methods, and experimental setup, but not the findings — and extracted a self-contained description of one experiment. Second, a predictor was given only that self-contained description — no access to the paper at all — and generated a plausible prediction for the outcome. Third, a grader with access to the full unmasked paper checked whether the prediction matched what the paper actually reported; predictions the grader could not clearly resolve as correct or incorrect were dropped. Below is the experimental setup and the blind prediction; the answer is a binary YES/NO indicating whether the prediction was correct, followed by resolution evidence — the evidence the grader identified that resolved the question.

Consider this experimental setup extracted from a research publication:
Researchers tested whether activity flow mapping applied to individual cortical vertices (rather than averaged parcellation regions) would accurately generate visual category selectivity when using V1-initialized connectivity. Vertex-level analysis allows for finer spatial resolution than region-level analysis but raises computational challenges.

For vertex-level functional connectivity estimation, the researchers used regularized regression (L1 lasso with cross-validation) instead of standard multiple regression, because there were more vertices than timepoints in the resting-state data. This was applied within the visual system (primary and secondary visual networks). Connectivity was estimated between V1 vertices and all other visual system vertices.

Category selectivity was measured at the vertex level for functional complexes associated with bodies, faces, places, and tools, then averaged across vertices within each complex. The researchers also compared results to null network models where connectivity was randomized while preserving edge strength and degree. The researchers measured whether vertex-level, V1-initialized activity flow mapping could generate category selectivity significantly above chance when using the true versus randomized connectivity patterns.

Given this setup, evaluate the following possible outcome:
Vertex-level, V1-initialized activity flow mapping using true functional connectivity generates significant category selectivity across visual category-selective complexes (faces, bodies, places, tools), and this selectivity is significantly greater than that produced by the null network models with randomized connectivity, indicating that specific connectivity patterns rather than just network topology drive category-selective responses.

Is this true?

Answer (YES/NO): NO